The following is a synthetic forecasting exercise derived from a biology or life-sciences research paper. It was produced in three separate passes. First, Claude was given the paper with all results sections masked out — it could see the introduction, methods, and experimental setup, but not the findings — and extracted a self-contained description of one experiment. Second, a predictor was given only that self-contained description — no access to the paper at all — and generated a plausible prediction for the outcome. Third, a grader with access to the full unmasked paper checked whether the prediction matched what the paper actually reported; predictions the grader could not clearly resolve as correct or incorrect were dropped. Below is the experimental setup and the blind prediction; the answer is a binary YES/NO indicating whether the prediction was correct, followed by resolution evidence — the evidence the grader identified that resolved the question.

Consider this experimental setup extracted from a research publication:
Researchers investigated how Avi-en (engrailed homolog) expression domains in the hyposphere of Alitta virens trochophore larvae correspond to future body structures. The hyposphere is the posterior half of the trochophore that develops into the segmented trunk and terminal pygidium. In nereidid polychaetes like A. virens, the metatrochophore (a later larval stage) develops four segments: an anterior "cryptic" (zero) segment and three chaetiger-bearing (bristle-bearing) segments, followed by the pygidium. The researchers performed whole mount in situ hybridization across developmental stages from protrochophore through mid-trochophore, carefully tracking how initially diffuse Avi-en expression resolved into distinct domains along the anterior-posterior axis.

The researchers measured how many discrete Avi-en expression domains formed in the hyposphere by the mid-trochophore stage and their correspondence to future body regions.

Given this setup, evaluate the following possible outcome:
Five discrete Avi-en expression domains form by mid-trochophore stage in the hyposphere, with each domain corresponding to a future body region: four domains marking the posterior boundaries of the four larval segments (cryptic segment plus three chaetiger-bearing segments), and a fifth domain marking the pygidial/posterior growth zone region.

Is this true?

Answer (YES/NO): NO